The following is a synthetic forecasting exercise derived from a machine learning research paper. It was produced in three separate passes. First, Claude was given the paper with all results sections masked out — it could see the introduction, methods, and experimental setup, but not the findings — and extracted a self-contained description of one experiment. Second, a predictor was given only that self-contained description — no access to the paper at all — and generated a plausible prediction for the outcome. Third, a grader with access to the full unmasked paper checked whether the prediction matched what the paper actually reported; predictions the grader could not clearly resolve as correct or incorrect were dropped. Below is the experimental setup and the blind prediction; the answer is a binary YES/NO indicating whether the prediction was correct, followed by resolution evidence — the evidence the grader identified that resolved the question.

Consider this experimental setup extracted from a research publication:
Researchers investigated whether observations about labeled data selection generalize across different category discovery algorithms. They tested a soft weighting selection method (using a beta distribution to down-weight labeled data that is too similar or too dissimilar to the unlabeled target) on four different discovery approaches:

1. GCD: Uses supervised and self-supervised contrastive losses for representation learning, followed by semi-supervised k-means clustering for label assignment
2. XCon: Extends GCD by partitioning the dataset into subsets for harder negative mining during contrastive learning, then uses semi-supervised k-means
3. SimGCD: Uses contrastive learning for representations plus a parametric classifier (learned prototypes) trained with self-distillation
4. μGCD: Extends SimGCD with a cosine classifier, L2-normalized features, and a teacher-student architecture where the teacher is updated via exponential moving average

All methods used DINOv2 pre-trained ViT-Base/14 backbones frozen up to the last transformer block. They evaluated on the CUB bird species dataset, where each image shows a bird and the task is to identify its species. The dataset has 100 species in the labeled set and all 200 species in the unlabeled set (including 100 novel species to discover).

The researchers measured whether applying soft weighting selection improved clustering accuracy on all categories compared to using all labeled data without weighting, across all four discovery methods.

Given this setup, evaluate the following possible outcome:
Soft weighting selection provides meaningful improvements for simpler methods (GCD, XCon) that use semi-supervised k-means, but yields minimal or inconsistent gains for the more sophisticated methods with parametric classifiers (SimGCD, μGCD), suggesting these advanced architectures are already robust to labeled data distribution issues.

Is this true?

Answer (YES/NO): NO